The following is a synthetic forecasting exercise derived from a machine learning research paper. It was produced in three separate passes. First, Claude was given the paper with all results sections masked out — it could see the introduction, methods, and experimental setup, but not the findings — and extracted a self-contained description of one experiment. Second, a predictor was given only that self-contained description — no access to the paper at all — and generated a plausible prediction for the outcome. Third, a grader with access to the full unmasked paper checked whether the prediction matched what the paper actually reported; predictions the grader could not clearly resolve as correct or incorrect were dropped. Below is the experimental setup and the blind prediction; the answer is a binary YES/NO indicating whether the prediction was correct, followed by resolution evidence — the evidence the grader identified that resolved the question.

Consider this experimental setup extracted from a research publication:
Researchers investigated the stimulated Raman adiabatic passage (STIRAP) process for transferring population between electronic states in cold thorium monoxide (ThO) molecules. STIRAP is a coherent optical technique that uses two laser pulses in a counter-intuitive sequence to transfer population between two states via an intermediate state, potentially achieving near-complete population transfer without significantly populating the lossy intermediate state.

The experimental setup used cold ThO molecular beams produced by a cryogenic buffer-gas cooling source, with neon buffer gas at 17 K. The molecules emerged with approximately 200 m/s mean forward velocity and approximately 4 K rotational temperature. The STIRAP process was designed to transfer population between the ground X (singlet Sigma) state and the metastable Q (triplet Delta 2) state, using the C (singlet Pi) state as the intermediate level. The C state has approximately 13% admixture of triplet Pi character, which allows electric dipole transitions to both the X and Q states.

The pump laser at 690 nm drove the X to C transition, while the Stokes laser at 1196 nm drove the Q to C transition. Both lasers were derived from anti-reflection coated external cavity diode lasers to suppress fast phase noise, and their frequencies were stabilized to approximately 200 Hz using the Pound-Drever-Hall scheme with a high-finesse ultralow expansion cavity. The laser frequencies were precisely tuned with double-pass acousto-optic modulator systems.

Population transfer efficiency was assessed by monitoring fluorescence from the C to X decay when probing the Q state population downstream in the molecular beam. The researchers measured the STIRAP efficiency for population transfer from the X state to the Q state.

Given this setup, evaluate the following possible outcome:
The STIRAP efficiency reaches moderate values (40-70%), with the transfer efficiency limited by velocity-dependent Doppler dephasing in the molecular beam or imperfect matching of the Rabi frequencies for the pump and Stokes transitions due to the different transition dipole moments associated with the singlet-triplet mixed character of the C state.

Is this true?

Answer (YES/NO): NO